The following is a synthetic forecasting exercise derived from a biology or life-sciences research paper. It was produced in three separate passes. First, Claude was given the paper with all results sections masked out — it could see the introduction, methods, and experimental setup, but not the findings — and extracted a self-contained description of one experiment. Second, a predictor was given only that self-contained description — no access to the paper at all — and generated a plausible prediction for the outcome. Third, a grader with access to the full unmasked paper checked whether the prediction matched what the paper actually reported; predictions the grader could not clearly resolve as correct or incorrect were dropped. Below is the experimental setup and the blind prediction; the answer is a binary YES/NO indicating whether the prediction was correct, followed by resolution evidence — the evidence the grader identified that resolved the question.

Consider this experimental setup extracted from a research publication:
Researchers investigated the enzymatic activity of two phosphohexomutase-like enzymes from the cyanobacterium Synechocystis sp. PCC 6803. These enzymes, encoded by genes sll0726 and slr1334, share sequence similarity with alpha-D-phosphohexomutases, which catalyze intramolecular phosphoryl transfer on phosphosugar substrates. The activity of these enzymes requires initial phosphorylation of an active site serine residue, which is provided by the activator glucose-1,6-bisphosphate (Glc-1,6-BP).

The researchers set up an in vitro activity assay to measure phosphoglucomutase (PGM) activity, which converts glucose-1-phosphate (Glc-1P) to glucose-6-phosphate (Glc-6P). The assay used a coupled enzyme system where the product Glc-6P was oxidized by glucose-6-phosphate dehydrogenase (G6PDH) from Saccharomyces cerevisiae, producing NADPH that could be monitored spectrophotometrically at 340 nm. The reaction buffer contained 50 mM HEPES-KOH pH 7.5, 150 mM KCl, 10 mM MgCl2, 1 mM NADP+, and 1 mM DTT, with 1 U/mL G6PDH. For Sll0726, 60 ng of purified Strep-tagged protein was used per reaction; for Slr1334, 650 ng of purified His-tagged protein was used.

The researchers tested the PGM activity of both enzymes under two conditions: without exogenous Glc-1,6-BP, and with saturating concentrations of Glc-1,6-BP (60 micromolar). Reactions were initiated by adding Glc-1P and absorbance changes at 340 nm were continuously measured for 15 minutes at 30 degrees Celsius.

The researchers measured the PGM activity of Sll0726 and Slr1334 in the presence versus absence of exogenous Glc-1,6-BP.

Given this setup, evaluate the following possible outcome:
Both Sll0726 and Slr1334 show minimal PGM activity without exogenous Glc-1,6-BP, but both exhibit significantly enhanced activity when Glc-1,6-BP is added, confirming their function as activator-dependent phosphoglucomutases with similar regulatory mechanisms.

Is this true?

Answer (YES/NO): NO